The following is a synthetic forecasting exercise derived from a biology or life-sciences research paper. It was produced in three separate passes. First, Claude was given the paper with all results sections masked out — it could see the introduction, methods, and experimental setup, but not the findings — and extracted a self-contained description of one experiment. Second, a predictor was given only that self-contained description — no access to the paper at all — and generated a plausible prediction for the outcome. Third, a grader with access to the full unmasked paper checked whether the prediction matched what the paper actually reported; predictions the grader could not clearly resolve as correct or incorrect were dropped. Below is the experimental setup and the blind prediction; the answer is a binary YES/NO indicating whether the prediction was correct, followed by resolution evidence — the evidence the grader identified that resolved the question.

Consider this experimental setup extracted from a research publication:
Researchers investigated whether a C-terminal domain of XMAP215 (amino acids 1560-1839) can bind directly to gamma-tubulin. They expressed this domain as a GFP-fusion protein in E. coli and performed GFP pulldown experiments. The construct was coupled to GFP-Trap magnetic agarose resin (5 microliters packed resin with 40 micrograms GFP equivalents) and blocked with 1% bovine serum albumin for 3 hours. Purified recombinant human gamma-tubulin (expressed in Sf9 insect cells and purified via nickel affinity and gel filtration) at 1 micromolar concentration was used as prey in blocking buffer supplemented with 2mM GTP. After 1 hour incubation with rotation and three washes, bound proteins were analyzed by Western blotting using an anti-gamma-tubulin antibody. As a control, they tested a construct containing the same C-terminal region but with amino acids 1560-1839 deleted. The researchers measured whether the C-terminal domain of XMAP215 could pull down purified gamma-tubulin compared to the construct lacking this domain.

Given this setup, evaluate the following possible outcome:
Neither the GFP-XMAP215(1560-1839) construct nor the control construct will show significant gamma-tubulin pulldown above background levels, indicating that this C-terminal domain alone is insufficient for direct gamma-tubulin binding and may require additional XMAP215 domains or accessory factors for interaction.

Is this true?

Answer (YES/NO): NO